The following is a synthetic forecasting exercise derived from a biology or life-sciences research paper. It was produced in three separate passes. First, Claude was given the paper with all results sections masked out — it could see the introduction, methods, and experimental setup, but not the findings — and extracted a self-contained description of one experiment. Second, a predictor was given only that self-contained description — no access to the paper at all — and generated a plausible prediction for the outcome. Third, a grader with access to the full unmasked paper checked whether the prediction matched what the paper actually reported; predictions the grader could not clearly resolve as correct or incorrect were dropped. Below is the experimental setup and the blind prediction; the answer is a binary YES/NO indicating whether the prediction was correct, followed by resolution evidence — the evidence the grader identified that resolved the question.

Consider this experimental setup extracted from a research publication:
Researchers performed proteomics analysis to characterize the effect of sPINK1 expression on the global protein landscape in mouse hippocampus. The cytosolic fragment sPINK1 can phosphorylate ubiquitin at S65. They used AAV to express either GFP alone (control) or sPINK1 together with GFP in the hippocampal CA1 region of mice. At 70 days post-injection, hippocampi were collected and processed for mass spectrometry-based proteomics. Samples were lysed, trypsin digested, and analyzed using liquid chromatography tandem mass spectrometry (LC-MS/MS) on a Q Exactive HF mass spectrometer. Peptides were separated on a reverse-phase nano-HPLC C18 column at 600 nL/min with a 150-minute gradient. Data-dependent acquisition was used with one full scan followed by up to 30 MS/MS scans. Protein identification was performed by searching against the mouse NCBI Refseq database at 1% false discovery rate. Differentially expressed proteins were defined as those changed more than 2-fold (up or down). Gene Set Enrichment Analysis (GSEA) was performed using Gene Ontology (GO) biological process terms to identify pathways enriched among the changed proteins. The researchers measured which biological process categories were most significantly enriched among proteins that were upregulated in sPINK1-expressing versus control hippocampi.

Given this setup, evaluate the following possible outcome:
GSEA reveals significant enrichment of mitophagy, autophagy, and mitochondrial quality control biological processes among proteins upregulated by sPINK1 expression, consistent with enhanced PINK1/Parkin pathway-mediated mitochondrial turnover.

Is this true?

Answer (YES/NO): NO